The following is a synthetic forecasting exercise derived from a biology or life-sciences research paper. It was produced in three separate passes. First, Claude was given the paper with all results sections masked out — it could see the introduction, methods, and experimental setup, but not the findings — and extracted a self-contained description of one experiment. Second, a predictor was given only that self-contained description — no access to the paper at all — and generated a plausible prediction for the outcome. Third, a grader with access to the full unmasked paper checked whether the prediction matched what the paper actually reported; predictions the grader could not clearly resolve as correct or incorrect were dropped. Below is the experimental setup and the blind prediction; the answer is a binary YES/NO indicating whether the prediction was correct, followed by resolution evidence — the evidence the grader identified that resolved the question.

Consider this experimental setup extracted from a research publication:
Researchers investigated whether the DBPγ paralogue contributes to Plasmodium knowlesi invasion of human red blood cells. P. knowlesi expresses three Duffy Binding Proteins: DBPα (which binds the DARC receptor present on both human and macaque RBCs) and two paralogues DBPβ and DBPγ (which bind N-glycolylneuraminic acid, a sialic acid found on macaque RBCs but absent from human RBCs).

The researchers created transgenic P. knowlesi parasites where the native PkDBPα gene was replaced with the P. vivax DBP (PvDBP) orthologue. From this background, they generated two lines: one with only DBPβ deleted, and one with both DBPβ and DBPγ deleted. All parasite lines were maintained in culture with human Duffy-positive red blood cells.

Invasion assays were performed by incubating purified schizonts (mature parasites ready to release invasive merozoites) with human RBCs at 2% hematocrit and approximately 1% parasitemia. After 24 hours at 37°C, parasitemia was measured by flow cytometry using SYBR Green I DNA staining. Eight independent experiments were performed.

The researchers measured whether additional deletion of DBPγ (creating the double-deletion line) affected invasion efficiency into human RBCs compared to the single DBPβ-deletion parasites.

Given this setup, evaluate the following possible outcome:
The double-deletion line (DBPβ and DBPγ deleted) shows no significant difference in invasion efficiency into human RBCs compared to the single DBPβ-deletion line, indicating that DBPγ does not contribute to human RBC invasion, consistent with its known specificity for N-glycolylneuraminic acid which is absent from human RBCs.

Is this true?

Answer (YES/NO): YES